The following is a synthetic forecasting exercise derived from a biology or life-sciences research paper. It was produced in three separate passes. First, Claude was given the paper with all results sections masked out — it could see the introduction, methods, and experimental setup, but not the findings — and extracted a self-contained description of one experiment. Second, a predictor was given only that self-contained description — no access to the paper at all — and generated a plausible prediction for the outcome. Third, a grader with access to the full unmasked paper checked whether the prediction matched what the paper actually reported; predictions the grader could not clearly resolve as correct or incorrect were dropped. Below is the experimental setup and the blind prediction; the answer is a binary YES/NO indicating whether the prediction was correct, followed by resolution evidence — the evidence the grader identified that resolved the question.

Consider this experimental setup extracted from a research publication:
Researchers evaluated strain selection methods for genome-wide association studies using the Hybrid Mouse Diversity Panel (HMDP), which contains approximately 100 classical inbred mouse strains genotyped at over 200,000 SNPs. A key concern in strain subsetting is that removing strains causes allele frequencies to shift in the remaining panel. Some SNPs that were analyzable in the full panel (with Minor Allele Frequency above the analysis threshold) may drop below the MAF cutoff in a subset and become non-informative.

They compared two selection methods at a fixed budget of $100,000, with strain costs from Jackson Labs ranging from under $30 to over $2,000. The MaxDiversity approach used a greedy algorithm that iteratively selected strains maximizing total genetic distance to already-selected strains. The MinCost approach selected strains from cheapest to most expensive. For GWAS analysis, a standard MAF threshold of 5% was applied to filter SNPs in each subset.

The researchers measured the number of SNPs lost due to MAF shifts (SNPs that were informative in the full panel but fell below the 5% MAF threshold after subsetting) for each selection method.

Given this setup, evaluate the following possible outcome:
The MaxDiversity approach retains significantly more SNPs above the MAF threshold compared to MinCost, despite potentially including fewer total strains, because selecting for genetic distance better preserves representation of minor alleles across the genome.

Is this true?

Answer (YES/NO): YES